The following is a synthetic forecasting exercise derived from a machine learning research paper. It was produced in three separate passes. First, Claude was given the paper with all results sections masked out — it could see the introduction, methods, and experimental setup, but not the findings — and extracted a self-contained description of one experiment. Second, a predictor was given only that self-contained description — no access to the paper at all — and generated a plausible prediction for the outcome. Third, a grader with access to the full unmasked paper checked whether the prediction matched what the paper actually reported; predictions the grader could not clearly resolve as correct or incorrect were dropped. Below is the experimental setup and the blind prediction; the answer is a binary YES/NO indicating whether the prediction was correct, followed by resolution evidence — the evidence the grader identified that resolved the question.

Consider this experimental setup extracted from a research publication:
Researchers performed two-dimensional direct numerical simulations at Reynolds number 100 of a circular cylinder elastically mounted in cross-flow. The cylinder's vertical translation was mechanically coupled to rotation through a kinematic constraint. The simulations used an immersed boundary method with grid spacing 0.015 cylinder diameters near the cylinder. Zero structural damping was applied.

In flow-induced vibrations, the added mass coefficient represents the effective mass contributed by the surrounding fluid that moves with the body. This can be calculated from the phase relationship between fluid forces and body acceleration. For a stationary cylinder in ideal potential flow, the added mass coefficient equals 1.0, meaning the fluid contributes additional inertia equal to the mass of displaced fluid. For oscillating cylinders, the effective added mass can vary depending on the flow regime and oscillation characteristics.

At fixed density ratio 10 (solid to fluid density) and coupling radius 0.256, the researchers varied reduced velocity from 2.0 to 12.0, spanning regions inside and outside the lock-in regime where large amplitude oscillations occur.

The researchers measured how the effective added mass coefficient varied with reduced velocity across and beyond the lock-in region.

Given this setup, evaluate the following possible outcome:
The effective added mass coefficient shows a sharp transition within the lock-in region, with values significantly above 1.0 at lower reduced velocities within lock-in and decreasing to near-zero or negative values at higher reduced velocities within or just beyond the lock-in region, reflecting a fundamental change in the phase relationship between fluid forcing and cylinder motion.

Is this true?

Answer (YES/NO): NO